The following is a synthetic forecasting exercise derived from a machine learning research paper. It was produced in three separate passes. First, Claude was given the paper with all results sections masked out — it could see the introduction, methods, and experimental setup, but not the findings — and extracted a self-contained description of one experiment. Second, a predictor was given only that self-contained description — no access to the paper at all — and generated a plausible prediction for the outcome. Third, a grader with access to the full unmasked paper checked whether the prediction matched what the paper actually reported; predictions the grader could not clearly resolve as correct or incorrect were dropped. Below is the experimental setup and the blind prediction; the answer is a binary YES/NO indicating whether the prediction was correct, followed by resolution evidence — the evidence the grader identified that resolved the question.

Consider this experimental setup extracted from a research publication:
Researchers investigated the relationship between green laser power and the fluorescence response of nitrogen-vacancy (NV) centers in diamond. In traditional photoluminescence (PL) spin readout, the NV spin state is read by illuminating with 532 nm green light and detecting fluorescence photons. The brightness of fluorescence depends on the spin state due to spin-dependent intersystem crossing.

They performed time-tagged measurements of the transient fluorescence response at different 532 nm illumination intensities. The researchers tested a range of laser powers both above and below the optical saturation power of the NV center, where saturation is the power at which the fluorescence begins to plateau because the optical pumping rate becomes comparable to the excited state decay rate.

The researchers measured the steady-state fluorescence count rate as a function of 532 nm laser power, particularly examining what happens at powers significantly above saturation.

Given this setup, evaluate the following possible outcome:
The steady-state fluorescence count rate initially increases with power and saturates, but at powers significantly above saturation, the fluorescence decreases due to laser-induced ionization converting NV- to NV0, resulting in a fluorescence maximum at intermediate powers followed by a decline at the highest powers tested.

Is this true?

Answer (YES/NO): NO